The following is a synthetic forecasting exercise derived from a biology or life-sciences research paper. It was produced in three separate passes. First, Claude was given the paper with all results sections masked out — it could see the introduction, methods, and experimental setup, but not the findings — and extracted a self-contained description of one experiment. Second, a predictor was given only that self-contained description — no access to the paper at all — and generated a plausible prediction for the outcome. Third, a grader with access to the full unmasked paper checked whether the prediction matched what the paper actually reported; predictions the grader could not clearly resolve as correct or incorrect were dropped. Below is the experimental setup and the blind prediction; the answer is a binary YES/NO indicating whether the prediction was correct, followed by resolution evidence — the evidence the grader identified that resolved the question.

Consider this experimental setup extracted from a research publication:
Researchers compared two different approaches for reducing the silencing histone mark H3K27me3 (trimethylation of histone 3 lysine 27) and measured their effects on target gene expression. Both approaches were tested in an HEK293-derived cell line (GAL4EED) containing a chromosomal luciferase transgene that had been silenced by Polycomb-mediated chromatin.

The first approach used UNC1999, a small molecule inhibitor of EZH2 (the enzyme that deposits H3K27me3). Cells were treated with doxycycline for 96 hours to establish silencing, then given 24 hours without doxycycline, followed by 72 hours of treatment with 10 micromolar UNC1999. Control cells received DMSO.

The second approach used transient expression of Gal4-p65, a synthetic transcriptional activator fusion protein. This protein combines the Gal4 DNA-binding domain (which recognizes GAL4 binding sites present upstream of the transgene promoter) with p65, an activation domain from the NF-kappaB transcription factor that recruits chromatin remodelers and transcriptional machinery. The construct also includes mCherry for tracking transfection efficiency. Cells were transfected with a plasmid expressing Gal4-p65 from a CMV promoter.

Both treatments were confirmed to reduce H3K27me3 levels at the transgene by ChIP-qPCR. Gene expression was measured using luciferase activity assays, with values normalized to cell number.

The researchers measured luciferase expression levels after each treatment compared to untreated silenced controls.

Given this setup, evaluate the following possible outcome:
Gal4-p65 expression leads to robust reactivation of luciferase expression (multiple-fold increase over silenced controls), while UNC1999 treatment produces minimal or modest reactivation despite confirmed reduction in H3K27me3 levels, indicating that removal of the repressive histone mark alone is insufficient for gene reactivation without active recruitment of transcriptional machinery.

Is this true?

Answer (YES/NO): YES